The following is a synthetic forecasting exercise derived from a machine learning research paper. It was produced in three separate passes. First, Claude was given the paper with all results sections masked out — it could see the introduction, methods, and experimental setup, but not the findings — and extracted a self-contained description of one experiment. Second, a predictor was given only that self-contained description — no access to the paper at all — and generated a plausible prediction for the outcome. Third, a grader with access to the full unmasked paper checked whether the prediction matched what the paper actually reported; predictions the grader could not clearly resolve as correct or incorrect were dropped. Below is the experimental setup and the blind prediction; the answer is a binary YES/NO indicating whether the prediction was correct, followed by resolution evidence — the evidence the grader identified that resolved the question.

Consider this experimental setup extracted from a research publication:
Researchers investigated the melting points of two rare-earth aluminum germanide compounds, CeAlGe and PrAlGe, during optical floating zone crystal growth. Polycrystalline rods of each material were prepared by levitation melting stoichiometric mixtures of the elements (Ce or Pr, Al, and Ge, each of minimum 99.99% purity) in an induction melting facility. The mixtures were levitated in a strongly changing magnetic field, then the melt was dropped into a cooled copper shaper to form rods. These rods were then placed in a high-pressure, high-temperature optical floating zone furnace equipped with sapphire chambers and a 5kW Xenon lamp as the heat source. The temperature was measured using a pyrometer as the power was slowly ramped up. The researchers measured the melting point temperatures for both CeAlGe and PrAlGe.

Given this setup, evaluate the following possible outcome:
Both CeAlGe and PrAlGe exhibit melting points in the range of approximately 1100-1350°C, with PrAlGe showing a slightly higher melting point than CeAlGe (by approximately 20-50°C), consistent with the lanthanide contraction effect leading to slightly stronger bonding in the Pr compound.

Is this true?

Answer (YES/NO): NO